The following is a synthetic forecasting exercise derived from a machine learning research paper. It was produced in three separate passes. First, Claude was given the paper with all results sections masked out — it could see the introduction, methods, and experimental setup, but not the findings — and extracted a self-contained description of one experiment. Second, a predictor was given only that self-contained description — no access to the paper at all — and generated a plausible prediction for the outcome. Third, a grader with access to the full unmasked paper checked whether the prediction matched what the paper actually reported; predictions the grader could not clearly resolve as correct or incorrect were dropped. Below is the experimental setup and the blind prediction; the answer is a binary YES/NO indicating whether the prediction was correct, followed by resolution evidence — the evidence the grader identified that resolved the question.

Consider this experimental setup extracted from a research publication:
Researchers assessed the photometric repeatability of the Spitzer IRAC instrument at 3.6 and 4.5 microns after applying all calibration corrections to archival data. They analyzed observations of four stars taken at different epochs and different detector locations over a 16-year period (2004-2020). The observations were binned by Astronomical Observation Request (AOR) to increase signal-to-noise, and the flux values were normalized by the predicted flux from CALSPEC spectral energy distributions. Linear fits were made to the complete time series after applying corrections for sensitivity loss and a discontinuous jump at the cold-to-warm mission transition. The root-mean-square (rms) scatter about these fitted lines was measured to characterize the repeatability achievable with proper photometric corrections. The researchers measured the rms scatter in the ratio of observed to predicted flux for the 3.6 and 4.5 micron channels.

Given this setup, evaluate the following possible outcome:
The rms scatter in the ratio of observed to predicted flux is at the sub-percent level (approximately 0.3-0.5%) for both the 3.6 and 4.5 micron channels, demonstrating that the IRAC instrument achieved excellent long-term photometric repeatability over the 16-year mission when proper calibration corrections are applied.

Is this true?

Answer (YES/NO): YES